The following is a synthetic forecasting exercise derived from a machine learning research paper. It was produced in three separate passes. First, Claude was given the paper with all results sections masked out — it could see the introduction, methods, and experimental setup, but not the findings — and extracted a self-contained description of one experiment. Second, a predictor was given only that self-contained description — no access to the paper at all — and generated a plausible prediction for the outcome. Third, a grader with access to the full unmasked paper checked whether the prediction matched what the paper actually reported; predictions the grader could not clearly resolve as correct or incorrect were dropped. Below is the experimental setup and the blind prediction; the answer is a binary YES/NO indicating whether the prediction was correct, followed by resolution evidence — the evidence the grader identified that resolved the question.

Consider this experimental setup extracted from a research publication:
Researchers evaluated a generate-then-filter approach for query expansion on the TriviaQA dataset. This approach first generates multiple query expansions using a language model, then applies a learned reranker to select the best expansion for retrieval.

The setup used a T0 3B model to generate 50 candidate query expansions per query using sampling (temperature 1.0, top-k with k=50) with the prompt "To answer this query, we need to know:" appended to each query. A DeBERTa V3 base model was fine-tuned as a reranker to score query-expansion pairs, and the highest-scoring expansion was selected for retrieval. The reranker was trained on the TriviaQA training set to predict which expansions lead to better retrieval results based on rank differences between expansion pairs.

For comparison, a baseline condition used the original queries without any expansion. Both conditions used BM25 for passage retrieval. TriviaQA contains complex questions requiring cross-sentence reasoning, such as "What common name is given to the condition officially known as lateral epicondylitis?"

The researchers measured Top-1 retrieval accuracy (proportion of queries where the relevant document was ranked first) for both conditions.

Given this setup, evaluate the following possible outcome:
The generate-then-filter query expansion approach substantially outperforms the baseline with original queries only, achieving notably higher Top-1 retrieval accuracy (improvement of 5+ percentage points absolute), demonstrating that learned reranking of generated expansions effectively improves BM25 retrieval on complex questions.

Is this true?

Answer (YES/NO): NO